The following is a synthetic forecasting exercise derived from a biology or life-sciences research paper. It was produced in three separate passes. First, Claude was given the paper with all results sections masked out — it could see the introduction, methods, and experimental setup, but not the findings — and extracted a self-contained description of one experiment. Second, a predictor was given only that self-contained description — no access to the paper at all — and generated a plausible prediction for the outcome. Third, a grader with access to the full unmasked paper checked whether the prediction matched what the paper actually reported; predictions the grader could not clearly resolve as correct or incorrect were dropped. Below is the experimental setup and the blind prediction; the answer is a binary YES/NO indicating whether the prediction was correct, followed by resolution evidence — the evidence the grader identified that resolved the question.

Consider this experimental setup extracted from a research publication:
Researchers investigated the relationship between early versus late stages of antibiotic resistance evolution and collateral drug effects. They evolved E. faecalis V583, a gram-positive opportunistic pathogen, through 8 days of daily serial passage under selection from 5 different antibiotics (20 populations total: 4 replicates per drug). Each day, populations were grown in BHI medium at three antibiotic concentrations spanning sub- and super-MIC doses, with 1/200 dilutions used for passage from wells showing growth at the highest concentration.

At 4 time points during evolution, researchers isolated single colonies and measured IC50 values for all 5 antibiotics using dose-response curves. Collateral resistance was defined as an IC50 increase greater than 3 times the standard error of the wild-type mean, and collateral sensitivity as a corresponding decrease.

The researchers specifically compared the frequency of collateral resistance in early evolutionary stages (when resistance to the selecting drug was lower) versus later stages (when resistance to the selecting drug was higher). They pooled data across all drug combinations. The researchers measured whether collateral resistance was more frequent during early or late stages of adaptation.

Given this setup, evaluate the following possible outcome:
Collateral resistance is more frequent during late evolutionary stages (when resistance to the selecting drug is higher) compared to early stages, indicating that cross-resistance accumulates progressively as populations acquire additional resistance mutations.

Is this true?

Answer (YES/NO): NO